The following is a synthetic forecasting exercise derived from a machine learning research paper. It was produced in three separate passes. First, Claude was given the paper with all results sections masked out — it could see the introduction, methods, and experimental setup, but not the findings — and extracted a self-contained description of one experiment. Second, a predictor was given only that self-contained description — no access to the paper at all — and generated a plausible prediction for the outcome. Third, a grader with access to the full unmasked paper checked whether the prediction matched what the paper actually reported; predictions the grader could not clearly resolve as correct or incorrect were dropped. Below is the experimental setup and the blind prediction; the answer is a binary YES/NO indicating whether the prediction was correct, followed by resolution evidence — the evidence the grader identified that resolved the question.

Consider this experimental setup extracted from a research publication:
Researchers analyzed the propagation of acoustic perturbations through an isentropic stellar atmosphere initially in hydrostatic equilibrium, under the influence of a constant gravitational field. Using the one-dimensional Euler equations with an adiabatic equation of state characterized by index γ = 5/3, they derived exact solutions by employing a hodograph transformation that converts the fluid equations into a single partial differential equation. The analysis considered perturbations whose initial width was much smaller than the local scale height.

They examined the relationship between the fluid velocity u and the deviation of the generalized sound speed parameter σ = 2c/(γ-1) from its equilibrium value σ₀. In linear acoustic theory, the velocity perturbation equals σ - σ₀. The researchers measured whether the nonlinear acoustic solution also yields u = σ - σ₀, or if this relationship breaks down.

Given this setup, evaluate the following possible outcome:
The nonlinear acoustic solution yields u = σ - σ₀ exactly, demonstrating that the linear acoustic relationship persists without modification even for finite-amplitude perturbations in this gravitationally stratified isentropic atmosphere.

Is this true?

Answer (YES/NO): NO